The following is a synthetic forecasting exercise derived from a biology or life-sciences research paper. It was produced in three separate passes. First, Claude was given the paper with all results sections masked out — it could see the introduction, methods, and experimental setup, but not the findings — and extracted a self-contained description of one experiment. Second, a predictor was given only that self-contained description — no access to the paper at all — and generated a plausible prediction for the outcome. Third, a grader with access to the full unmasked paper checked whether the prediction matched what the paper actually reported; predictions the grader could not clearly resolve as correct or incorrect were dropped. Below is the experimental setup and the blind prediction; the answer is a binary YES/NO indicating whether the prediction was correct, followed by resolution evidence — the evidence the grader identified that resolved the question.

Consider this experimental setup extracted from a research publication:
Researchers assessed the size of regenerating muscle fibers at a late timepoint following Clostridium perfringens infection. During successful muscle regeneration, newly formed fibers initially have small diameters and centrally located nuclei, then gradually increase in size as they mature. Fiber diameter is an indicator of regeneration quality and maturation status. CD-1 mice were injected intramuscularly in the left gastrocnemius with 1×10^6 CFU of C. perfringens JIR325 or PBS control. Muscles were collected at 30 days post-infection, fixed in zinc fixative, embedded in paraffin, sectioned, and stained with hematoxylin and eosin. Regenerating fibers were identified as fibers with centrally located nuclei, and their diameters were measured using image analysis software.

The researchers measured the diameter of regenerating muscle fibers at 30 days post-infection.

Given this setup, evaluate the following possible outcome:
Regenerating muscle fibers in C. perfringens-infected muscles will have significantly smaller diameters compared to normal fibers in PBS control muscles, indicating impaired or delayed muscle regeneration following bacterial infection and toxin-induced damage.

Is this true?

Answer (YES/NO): YES